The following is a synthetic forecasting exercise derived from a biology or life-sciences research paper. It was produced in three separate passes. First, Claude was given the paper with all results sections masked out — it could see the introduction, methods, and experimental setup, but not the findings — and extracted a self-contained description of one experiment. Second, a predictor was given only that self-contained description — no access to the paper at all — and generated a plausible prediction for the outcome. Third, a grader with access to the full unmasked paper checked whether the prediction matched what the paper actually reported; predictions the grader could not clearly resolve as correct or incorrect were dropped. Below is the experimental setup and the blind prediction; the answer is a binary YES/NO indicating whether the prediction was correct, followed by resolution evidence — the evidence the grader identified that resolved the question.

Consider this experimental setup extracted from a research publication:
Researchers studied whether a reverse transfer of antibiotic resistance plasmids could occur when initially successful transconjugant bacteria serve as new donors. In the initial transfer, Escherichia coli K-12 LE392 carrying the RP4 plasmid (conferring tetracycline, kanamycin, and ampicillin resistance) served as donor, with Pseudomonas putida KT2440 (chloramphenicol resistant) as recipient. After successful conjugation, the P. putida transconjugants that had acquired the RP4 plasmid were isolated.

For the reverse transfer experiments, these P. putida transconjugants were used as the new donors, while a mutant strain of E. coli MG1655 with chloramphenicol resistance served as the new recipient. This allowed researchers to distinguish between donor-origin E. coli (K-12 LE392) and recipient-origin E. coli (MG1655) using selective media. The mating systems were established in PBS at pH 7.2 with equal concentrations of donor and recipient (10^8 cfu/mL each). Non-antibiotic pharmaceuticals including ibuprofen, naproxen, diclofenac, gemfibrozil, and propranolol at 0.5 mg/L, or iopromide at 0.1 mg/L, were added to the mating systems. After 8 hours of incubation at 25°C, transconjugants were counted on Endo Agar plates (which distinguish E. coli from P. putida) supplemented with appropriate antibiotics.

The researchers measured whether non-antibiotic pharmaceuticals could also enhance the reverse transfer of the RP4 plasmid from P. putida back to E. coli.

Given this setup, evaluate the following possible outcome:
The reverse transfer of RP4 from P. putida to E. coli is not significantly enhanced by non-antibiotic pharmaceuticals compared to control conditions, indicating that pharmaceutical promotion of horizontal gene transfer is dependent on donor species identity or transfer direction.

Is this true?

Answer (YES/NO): NO